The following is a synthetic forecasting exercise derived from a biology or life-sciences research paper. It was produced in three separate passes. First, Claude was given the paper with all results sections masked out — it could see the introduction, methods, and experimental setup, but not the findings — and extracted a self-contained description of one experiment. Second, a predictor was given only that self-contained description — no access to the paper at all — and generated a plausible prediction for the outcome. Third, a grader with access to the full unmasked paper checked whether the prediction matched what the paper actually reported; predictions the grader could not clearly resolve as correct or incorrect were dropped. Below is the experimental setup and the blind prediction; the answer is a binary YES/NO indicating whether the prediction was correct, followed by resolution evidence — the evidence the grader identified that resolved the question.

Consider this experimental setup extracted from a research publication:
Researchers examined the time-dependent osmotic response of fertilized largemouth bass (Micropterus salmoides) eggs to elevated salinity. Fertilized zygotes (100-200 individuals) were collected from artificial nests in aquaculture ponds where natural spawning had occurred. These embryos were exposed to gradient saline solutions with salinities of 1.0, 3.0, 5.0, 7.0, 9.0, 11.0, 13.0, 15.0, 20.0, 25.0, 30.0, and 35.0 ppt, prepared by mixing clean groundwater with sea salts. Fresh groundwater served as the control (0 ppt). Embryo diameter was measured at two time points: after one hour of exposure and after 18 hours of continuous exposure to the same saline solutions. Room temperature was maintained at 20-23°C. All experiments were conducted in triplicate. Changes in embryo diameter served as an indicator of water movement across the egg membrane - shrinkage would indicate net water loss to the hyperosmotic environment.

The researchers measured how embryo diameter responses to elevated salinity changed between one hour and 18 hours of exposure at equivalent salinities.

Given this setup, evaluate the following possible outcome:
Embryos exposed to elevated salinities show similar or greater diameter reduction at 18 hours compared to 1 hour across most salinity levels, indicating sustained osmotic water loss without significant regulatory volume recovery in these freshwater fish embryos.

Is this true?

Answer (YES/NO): YES